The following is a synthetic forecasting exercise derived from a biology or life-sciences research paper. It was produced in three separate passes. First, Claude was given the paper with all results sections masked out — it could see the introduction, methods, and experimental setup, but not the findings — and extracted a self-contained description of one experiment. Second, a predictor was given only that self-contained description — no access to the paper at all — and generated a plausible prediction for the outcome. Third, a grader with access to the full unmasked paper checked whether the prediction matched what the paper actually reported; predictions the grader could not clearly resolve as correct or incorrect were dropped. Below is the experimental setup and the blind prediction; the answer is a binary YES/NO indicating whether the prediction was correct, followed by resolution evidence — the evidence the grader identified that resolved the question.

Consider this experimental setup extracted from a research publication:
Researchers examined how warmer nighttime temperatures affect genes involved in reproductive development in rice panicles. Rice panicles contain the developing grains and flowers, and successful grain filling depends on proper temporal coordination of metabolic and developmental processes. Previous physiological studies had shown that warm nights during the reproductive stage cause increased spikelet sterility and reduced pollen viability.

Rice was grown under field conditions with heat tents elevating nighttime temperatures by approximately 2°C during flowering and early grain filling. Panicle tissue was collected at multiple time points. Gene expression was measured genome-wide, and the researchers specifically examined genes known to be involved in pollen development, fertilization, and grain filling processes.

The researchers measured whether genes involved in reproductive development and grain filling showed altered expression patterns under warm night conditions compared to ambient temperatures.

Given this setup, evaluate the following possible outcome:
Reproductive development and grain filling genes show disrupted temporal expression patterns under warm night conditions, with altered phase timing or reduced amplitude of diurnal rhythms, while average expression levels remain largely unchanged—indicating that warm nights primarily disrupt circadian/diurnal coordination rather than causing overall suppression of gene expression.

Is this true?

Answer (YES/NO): NO